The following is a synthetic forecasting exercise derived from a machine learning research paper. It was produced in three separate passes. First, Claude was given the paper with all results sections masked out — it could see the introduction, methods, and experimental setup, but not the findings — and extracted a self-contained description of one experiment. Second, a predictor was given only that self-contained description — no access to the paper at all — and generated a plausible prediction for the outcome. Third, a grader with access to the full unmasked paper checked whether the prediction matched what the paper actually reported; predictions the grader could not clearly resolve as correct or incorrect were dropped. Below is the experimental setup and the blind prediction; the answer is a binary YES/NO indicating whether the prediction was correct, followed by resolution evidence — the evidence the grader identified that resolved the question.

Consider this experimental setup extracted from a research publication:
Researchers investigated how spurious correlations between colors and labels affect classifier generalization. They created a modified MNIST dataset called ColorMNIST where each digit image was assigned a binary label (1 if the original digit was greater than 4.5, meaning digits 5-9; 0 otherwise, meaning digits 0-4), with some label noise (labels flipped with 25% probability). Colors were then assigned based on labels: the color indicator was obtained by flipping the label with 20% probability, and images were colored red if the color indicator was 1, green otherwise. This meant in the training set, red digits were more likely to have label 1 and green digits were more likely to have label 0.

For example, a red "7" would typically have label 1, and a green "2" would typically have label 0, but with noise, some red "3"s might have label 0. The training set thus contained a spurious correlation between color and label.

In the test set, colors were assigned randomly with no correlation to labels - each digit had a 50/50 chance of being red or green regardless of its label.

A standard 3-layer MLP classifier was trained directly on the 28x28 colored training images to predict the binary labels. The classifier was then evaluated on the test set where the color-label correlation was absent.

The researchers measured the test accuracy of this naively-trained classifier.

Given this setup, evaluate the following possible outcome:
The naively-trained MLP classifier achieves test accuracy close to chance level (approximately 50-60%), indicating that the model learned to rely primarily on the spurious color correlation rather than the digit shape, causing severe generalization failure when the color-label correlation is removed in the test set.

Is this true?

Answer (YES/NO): YES